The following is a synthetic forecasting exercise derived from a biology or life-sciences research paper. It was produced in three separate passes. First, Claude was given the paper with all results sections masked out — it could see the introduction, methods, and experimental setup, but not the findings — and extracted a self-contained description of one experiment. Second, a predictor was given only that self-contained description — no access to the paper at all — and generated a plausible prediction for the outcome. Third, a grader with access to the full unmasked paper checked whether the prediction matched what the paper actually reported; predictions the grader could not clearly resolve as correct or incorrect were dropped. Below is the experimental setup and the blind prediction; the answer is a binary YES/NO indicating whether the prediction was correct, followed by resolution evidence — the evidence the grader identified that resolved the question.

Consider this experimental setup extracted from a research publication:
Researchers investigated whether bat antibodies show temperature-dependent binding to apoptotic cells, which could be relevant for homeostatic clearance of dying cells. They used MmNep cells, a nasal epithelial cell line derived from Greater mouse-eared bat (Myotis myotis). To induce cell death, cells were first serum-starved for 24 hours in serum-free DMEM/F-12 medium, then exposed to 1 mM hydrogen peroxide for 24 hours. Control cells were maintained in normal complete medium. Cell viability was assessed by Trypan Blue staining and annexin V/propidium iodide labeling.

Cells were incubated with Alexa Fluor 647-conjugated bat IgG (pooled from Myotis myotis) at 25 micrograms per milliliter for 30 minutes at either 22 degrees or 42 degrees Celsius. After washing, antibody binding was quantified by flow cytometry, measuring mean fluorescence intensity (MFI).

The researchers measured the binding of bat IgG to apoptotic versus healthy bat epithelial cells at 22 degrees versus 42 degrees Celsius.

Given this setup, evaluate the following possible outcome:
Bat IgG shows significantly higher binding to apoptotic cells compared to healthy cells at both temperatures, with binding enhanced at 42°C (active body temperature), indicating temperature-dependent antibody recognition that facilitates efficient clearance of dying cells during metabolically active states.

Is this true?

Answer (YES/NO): NO